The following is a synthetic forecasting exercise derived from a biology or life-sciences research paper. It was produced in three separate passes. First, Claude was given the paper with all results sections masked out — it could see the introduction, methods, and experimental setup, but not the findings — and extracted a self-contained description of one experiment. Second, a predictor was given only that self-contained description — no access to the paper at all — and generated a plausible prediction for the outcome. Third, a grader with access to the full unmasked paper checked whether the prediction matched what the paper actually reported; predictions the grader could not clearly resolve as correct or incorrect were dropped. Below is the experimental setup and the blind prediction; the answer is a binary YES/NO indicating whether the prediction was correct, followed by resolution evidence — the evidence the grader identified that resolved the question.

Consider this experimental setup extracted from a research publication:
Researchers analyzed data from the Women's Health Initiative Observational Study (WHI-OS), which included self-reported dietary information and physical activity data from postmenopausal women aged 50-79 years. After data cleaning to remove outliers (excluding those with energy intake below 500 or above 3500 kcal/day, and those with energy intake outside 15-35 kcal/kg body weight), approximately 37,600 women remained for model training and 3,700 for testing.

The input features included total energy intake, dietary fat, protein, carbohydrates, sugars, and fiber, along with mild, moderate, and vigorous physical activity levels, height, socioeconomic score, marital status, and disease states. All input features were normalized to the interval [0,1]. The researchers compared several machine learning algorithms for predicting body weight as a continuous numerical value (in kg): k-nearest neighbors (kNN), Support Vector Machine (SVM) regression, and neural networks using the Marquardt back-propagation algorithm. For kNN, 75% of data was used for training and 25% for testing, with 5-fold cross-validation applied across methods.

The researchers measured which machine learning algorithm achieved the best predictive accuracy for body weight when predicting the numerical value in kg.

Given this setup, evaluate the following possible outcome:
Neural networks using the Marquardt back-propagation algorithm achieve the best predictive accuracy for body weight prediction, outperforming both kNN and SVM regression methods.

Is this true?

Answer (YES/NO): NO